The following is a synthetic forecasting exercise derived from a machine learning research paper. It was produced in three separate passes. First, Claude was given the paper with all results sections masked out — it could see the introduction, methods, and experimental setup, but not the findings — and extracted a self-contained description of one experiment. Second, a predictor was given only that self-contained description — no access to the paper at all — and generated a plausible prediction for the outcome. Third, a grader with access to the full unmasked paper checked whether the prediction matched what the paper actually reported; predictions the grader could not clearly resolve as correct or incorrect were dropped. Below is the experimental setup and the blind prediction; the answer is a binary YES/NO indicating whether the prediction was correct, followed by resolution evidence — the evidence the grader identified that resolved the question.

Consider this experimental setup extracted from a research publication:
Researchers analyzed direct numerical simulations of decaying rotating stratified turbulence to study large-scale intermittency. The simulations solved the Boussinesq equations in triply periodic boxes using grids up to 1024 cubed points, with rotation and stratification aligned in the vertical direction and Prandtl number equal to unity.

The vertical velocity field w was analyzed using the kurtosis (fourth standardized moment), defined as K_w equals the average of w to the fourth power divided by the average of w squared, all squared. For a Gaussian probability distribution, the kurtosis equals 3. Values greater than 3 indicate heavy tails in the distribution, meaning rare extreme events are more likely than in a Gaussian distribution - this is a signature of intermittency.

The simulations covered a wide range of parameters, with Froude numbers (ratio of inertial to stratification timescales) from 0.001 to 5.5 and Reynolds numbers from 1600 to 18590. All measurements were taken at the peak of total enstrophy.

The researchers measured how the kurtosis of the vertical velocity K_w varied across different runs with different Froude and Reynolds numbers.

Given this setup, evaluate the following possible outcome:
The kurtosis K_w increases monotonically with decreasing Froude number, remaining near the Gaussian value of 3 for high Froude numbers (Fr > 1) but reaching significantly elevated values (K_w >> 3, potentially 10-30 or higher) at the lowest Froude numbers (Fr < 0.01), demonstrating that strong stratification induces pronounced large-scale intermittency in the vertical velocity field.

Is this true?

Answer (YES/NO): NO